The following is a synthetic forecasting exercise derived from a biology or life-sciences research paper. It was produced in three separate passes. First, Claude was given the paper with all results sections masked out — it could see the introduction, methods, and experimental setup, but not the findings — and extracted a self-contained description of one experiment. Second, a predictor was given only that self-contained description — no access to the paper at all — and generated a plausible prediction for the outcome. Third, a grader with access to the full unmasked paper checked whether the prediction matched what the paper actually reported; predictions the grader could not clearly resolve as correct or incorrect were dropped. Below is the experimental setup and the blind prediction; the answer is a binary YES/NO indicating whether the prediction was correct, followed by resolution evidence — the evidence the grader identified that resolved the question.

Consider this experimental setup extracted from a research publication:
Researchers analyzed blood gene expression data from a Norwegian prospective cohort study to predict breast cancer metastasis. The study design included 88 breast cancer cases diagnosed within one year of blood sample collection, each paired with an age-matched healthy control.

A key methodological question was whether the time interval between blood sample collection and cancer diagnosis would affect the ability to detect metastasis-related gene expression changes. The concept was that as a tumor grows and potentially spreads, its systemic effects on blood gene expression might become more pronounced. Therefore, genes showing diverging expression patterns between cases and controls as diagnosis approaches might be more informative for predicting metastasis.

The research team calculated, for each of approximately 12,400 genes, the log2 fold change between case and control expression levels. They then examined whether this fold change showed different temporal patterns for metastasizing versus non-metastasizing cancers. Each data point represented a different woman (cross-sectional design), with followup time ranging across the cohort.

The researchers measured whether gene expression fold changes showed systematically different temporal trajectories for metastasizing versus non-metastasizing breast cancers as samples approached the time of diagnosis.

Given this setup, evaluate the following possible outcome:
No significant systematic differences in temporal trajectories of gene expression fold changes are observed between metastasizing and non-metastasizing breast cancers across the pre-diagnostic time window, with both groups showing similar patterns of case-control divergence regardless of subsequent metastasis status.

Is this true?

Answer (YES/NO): NO